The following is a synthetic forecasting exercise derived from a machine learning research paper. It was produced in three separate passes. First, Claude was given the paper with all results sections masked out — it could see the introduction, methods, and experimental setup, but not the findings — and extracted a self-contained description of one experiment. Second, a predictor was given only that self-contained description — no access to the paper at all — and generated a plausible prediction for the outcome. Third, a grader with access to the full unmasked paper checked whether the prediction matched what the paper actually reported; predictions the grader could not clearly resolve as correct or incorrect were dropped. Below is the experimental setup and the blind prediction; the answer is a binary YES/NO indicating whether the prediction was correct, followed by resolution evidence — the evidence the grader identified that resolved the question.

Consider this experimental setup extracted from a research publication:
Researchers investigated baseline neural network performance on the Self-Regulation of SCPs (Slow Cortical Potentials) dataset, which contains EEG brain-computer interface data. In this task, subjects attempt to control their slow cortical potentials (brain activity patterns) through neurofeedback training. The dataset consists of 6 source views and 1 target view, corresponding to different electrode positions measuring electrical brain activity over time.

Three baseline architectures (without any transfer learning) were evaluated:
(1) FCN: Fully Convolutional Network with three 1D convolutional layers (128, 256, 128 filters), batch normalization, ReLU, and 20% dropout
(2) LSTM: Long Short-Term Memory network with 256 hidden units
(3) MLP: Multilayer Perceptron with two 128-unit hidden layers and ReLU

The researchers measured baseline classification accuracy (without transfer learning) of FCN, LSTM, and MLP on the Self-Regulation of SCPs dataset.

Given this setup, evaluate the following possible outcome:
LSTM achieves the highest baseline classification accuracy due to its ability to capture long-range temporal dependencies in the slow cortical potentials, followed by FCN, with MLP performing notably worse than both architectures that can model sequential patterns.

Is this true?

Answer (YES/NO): NO